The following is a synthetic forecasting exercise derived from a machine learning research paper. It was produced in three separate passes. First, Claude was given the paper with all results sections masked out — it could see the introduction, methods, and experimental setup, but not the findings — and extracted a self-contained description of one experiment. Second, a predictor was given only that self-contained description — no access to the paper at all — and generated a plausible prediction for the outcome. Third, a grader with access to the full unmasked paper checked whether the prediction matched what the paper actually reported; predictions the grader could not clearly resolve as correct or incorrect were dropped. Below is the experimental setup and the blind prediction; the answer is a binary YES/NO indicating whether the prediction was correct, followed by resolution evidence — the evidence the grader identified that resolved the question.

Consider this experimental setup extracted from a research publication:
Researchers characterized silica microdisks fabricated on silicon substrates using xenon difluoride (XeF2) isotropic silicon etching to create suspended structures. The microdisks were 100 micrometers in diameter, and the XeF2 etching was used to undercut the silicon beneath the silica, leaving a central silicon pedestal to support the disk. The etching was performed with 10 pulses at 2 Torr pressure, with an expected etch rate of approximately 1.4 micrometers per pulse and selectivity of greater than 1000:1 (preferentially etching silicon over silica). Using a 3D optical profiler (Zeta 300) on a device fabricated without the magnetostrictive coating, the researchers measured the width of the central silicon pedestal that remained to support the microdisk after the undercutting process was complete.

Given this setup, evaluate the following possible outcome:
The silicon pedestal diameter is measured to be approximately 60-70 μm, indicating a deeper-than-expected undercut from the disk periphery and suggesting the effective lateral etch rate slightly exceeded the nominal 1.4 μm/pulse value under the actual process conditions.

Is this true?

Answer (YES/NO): NO